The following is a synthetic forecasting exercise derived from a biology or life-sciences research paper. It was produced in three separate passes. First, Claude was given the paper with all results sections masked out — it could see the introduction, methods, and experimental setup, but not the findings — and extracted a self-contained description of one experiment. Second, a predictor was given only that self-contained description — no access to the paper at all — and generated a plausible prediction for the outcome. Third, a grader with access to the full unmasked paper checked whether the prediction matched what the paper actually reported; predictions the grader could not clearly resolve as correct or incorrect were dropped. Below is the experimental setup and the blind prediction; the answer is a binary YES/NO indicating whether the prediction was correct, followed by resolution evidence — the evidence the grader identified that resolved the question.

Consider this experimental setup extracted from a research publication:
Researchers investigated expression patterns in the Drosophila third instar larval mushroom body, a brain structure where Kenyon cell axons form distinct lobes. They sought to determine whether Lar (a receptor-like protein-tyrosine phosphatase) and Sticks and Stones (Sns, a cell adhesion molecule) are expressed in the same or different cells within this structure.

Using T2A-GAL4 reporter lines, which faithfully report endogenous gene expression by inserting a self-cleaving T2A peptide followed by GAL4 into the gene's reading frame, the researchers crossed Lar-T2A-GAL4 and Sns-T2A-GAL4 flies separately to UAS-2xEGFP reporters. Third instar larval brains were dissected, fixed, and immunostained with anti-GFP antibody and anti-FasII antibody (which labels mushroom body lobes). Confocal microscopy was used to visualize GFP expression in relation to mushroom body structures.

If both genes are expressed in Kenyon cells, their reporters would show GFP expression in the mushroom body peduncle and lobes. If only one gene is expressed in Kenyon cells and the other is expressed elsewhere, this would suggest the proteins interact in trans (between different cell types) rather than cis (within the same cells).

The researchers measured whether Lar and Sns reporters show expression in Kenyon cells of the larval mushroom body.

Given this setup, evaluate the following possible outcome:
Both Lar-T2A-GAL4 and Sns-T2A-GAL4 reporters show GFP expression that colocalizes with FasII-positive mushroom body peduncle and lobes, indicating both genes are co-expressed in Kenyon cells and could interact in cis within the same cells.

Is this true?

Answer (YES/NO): NO